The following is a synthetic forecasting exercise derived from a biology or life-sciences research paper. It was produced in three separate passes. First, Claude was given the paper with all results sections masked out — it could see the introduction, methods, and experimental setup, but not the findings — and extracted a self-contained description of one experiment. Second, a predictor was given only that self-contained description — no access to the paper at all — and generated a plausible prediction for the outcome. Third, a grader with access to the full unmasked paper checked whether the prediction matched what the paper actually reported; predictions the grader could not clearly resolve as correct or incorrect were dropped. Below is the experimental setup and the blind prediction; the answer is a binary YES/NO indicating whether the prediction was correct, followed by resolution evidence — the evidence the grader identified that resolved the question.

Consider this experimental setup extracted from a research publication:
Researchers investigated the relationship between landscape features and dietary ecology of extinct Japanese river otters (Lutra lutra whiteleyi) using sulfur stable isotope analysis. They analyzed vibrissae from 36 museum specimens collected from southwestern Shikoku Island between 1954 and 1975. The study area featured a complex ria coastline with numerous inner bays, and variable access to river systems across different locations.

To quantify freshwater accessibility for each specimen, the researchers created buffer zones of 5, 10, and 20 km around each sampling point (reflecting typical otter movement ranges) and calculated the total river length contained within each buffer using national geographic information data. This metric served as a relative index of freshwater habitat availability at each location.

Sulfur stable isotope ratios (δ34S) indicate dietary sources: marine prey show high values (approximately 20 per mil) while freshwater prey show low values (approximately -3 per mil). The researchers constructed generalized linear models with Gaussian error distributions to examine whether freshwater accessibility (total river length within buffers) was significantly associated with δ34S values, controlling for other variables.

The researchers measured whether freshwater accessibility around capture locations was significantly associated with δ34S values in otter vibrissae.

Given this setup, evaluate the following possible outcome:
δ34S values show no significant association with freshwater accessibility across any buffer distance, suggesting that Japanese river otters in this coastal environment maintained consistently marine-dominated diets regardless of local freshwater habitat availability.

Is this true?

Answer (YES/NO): NO